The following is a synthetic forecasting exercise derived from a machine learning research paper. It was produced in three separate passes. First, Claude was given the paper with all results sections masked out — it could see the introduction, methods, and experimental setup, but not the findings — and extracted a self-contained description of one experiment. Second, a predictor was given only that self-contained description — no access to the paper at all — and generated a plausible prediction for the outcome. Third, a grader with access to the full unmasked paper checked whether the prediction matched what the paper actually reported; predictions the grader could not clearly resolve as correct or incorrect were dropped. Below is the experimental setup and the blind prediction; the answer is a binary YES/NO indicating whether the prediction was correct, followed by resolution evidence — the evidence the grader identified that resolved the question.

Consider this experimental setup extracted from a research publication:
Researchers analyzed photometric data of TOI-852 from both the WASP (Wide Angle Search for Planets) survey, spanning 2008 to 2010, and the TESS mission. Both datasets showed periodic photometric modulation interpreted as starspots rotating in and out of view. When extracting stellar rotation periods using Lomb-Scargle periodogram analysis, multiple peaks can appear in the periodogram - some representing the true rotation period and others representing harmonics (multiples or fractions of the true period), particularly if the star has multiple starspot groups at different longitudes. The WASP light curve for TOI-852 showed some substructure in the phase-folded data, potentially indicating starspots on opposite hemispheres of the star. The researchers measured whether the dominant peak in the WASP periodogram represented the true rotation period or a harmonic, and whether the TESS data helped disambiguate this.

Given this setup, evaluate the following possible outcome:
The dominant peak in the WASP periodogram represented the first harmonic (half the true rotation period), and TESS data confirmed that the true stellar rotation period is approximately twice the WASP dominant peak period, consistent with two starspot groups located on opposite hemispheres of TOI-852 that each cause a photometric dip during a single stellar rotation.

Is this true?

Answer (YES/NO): YES